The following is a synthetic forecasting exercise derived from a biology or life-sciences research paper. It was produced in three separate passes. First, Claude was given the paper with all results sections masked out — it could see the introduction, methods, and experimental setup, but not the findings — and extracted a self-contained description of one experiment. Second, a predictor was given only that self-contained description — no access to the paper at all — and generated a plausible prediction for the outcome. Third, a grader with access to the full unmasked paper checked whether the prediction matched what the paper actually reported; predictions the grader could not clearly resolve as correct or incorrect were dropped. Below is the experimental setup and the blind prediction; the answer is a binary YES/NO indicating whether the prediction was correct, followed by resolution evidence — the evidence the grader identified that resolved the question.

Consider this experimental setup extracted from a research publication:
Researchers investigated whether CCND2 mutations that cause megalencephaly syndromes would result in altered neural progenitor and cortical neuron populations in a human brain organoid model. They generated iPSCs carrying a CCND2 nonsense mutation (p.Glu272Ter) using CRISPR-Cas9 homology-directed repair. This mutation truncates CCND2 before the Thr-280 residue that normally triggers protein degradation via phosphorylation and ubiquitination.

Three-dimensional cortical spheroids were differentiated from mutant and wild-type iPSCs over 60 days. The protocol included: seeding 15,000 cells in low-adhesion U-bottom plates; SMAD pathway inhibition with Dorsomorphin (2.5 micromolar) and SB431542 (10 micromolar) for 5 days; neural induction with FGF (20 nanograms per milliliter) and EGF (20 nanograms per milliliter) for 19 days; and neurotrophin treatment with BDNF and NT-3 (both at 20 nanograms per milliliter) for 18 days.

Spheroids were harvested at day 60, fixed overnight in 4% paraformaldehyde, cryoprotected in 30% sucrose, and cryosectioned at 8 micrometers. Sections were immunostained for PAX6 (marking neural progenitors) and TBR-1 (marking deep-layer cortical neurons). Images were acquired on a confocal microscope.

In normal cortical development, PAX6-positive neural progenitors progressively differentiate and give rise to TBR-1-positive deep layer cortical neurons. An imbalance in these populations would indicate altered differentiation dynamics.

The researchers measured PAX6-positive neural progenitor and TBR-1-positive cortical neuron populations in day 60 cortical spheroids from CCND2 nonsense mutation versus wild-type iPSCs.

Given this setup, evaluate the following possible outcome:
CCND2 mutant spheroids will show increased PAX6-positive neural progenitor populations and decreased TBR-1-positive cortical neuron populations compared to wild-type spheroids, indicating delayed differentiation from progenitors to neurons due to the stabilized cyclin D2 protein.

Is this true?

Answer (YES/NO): YES